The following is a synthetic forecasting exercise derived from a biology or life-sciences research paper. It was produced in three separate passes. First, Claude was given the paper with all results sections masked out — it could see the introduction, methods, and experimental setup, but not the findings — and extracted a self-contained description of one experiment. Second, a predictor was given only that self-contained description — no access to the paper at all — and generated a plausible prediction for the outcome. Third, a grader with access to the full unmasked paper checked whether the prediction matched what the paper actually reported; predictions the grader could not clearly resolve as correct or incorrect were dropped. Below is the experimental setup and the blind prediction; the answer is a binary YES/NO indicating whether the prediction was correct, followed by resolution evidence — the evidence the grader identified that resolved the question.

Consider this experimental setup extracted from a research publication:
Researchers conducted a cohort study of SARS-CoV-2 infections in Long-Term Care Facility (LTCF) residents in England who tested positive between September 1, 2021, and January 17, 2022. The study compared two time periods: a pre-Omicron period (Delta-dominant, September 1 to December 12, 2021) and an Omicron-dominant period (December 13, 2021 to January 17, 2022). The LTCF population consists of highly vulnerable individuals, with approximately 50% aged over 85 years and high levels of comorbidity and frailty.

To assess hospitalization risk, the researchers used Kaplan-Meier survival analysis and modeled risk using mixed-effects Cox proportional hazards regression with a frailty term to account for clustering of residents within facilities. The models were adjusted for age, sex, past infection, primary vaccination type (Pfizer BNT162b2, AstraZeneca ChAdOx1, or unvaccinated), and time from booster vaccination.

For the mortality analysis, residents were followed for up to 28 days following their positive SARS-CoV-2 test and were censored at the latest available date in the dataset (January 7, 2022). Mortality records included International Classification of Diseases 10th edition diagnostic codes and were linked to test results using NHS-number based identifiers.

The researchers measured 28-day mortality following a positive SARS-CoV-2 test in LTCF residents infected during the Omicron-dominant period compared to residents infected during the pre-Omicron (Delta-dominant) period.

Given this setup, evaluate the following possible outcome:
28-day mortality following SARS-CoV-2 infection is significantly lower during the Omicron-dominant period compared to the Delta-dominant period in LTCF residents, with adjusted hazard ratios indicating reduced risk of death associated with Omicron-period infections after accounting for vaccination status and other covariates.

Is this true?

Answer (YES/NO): NO